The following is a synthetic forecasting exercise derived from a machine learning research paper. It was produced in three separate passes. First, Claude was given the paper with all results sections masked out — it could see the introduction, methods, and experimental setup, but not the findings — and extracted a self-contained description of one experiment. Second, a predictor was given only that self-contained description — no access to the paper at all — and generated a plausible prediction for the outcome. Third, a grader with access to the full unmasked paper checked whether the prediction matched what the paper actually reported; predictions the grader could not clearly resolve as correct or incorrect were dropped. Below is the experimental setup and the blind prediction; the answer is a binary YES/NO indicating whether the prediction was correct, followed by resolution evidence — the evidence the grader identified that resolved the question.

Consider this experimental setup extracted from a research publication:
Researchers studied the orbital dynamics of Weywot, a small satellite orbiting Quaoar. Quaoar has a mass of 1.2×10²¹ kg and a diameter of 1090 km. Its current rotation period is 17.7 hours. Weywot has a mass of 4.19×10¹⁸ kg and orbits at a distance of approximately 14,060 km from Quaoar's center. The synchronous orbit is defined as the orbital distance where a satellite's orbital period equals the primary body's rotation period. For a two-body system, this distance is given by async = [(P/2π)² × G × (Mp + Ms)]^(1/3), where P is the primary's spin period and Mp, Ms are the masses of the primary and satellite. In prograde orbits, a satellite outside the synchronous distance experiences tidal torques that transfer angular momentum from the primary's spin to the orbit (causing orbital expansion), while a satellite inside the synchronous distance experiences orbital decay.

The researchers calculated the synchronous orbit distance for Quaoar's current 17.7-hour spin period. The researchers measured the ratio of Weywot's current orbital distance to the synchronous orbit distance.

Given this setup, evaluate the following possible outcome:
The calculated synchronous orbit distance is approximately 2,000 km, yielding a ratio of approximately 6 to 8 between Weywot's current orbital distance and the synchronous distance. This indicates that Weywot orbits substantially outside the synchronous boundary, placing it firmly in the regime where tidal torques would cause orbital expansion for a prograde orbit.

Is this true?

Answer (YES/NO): YES